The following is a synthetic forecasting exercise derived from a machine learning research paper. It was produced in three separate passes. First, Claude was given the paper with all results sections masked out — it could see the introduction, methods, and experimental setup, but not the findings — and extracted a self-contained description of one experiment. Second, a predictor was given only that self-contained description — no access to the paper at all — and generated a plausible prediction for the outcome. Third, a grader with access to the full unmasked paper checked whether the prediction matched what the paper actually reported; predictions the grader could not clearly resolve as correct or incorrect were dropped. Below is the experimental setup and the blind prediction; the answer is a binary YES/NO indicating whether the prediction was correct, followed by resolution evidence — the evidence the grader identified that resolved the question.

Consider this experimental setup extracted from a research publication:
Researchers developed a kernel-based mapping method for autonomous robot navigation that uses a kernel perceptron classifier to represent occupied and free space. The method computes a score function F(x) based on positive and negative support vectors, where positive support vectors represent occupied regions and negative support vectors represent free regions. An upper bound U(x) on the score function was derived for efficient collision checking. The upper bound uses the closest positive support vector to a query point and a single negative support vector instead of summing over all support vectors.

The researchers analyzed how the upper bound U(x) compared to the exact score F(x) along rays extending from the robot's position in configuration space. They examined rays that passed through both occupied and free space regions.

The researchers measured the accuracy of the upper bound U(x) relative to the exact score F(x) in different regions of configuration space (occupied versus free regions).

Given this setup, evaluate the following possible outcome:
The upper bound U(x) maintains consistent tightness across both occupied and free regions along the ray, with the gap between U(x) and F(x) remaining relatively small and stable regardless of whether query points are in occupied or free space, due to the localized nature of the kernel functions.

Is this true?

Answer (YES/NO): NO